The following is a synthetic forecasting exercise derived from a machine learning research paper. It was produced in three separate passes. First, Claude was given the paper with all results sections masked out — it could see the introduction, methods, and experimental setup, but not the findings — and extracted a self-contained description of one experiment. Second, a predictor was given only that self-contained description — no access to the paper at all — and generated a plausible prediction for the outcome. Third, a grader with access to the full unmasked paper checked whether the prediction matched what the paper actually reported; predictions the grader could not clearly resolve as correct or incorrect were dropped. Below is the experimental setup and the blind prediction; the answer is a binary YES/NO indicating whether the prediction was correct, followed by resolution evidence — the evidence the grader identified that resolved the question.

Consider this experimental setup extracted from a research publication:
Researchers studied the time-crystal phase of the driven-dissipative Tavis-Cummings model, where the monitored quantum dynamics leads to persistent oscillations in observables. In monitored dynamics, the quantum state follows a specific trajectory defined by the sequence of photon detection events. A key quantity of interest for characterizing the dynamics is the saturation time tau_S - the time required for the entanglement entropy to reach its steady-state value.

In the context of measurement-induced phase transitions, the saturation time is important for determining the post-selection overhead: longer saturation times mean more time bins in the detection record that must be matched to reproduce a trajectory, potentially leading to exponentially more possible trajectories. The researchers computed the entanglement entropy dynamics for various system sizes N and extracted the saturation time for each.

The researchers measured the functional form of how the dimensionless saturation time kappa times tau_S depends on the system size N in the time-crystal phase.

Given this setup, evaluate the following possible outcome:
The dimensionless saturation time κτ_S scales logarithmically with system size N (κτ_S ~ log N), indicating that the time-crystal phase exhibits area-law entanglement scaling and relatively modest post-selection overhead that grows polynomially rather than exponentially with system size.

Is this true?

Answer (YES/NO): NO